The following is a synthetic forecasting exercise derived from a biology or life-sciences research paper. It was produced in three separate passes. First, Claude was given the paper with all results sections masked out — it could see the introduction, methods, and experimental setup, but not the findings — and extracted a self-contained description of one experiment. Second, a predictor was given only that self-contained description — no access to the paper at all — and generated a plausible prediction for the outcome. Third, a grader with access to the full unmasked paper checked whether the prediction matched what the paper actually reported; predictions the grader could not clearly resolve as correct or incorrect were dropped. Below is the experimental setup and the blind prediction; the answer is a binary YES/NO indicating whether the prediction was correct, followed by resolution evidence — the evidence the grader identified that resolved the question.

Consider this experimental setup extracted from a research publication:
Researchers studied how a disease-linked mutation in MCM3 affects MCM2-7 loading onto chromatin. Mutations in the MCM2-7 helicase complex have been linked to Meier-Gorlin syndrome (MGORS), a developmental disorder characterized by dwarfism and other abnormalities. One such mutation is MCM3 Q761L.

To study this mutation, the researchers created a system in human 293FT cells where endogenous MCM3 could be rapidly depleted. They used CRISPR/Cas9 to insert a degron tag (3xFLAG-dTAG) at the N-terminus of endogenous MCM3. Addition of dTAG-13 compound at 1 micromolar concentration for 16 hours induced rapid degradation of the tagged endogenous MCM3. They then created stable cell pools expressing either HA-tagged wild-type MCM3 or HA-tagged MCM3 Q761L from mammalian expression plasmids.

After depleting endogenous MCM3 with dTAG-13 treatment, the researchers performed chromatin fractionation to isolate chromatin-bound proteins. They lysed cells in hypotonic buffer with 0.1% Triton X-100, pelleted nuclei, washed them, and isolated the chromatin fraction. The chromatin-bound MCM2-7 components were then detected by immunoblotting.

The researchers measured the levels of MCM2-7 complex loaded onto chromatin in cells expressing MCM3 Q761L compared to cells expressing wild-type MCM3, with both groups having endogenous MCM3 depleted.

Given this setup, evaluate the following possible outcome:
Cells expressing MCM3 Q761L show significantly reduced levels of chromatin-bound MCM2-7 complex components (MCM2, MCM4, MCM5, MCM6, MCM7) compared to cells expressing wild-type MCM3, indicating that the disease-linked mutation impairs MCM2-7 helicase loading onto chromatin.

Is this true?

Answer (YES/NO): YES